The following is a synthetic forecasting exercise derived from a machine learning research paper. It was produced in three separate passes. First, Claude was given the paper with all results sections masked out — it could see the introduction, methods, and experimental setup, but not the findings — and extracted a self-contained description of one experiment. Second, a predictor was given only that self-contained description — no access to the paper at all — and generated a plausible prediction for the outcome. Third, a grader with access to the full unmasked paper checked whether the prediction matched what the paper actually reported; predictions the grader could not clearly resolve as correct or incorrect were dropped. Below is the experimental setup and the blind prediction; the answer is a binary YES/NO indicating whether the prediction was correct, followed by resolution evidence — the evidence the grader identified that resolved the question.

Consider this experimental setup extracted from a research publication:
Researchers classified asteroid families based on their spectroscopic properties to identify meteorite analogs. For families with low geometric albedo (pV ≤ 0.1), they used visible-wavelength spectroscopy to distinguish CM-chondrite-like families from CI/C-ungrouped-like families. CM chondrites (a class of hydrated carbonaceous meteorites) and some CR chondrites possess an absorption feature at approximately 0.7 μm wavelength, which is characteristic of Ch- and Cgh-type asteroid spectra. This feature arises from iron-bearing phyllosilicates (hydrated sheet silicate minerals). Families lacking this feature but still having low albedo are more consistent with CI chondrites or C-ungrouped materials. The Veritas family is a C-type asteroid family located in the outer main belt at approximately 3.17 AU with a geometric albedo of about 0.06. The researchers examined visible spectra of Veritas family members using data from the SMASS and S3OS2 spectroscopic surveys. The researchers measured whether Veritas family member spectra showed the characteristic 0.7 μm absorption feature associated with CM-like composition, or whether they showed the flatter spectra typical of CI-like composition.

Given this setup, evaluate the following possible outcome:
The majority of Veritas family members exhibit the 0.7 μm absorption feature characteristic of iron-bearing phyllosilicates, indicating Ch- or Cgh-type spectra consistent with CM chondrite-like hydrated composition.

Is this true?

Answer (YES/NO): YES